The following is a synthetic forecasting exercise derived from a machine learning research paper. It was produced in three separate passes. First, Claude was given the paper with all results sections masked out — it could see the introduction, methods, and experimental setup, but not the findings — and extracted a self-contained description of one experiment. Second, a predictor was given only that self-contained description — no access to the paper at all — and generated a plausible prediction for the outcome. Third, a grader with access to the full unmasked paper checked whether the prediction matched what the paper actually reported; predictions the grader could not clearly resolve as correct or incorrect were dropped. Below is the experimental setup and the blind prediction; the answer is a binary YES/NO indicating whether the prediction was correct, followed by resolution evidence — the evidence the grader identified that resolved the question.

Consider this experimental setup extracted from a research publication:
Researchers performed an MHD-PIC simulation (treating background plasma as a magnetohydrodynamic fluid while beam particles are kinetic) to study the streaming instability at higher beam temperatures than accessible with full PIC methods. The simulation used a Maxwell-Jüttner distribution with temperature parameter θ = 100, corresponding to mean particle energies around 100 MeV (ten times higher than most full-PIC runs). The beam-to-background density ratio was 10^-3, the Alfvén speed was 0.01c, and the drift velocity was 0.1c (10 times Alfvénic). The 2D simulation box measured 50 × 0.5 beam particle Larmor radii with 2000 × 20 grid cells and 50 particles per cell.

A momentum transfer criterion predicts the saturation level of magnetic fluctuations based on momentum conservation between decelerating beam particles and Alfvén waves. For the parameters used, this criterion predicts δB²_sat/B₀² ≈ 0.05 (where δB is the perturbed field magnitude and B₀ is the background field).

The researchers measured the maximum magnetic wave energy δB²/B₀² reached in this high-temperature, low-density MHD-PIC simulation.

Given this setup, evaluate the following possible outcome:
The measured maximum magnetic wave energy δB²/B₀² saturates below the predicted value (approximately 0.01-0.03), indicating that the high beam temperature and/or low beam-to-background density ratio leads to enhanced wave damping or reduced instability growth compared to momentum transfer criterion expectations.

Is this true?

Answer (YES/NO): NO